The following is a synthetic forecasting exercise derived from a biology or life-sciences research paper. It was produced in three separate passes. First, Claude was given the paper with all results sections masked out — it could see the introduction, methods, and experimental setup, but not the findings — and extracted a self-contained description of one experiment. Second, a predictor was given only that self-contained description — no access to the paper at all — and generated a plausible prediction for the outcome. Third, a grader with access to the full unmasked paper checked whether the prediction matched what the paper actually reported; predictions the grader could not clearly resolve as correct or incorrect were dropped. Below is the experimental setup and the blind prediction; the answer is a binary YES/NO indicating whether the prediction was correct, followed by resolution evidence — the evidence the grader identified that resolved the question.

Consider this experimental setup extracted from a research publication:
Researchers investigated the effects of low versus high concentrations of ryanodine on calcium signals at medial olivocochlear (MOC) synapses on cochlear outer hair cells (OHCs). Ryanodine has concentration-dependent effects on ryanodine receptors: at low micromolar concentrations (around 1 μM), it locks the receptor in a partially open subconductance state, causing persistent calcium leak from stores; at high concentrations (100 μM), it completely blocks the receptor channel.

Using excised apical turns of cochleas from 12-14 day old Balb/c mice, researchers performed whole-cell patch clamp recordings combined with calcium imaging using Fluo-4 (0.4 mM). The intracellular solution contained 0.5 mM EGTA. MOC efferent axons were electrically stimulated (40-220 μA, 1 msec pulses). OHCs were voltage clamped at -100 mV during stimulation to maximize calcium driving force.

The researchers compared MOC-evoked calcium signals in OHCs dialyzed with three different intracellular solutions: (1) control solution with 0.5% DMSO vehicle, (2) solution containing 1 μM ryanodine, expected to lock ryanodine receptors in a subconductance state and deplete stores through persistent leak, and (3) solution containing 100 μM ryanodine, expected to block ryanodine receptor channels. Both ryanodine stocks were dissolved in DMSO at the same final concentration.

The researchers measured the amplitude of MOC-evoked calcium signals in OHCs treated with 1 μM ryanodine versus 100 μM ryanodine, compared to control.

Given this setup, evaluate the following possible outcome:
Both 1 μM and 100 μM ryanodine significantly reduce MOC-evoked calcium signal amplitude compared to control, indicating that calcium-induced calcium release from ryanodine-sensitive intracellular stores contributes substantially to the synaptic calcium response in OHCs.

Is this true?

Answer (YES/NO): NO